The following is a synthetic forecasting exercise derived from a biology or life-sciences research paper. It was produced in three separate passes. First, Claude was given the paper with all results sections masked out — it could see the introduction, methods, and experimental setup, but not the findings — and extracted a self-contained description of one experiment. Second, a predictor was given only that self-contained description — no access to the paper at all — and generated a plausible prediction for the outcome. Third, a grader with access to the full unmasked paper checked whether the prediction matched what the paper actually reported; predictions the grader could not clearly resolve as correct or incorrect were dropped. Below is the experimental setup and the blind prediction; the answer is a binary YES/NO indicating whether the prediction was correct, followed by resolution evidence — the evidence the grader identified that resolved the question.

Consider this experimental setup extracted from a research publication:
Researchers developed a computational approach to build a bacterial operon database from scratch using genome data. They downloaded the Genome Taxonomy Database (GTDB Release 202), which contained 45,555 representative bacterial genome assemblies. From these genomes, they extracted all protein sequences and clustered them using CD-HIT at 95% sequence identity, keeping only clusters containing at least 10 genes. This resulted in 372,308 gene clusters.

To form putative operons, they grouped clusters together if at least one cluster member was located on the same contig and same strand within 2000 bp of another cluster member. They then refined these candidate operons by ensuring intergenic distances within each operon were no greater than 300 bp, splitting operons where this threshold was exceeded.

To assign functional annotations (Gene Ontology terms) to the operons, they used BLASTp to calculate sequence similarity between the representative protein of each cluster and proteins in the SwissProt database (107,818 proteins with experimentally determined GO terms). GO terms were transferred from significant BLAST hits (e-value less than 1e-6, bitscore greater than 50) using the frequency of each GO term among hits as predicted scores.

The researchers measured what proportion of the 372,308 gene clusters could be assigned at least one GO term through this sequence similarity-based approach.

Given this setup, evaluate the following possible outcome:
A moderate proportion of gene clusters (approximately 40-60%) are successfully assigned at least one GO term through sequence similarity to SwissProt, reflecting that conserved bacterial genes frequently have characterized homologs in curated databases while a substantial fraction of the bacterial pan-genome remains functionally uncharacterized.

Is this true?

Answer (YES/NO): NO